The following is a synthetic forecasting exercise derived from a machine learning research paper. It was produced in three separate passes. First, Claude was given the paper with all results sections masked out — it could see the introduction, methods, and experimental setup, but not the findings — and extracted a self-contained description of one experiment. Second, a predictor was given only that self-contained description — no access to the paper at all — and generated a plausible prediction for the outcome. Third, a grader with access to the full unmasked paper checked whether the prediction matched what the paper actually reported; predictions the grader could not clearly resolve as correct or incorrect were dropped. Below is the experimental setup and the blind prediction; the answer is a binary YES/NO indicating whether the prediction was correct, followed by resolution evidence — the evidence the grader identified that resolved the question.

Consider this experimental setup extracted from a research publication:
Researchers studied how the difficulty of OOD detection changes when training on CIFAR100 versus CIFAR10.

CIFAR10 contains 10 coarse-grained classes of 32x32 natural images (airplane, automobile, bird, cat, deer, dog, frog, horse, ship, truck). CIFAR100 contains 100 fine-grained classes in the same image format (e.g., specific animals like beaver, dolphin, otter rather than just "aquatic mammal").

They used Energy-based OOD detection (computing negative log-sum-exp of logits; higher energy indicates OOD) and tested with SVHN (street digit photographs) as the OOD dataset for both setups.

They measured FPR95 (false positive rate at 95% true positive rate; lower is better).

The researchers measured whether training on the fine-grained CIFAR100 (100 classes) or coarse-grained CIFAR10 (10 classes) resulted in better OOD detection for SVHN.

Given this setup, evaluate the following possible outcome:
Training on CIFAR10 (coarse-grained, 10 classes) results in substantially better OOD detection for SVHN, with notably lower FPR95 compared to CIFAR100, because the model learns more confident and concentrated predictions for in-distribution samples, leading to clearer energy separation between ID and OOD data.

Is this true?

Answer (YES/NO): NO